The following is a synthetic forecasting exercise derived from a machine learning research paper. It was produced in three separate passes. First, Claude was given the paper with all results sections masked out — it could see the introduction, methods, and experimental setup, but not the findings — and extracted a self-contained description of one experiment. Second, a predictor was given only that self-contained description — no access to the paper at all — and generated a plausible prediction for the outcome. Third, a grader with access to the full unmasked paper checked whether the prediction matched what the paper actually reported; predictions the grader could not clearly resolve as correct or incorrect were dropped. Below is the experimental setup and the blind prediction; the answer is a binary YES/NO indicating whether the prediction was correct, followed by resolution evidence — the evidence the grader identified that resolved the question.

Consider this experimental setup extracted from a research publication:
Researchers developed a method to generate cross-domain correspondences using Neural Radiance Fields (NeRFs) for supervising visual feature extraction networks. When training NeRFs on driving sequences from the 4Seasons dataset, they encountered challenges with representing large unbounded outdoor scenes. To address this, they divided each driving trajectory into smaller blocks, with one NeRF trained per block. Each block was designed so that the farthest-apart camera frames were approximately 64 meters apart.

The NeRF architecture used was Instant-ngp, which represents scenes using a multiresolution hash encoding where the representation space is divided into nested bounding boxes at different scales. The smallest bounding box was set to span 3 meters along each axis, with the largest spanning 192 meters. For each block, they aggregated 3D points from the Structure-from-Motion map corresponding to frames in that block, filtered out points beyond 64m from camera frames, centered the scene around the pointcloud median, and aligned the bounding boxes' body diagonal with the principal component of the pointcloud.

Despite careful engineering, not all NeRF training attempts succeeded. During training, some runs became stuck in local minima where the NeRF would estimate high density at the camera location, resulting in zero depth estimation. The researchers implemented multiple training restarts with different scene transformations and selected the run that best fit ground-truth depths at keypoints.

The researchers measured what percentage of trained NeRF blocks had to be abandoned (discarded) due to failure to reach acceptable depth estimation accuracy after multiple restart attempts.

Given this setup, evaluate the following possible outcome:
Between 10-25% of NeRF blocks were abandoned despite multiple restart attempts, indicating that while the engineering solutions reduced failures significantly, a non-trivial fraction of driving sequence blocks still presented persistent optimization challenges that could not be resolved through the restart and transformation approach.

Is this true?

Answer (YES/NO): NO